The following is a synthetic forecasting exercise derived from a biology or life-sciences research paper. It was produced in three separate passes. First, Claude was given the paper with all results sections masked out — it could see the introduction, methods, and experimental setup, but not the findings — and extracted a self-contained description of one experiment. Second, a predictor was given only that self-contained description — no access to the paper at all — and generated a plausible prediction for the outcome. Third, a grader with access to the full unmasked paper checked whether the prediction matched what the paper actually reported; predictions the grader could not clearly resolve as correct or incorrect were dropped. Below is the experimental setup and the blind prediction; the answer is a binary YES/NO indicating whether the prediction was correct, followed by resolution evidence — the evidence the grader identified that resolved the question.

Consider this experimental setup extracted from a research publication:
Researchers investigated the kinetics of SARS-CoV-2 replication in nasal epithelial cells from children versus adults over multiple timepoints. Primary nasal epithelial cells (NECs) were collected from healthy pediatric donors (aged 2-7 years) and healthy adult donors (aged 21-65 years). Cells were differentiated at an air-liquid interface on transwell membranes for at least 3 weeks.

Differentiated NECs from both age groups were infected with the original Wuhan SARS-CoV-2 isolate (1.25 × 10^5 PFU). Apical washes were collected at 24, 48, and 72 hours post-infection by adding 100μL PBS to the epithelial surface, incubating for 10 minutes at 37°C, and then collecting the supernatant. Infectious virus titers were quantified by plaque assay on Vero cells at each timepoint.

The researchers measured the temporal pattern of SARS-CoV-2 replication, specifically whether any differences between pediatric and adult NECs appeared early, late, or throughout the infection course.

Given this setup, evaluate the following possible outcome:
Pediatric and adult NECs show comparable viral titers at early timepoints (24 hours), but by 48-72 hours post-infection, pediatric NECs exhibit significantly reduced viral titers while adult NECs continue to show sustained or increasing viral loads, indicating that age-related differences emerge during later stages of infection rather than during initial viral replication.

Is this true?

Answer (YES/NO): NO